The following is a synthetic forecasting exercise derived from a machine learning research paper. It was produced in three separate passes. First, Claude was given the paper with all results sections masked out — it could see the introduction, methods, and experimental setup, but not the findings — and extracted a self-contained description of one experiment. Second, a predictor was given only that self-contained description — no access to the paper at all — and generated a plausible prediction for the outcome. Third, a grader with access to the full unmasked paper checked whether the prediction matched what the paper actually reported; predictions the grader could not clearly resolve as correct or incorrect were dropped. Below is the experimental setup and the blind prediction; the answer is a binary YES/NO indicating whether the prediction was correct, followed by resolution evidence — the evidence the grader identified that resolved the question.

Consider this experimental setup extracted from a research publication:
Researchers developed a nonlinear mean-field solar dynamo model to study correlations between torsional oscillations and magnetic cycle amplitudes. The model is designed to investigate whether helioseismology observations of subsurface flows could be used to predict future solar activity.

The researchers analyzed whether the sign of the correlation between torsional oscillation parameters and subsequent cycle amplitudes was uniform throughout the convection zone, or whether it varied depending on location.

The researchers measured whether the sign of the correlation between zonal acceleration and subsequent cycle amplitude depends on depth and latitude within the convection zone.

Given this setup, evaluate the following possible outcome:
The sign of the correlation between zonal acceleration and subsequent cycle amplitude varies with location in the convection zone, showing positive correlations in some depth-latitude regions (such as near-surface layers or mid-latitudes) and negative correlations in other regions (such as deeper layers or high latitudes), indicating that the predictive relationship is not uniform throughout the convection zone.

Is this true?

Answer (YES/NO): YES